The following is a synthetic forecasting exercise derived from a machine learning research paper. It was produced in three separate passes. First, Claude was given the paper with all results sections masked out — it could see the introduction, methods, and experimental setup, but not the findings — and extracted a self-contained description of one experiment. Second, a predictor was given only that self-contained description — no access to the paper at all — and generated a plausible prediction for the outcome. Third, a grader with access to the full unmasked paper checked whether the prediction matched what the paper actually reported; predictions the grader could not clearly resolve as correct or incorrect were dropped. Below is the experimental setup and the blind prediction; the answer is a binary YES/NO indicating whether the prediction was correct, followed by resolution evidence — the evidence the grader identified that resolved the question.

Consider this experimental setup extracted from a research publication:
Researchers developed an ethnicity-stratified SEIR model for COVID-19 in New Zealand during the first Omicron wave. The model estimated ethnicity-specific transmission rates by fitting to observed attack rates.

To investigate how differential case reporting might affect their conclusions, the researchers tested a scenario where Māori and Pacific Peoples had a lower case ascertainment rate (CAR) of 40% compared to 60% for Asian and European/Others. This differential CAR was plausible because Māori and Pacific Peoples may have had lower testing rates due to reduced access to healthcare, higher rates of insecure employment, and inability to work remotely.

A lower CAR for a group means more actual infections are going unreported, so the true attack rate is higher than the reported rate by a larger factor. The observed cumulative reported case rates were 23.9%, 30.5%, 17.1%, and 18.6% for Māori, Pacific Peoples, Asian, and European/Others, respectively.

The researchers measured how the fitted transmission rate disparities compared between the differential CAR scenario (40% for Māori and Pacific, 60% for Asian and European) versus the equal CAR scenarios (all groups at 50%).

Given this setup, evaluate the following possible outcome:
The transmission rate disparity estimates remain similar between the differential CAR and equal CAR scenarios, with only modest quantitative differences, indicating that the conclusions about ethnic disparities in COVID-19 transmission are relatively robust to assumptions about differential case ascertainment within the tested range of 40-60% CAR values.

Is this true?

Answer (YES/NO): NO